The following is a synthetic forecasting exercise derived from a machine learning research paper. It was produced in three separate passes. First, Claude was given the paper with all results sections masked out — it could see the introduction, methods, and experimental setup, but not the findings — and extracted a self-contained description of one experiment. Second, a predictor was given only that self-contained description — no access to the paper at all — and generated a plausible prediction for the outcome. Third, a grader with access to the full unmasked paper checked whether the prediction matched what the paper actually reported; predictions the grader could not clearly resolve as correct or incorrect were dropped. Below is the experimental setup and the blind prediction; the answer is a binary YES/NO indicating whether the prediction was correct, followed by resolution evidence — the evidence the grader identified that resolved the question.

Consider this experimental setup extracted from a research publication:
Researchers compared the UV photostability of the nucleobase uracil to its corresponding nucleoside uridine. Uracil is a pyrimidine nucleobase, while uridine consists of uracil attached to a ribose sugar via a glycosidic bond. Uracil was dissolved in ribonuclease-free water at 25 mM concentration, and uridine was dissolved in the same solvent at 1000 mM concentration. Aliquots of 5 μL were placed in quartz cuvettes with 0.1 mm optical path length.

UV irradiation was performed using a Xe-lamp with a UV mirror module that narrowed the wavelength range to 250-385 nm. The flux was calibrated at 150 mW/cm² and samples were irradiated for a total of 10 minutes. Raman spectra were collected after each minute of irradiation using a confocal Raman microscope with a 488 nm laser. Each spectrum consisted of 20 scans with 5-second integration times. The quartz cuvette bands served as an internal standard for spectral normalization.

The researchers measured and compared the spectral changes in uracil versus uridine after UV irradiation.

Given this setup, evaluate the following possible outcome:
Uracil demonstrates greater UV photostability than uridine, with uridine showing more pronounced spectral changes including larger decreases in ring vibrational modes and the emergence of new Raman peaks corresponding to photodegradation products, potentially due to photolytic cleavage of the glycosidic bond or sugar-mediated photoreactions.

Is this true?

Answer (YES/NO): NO